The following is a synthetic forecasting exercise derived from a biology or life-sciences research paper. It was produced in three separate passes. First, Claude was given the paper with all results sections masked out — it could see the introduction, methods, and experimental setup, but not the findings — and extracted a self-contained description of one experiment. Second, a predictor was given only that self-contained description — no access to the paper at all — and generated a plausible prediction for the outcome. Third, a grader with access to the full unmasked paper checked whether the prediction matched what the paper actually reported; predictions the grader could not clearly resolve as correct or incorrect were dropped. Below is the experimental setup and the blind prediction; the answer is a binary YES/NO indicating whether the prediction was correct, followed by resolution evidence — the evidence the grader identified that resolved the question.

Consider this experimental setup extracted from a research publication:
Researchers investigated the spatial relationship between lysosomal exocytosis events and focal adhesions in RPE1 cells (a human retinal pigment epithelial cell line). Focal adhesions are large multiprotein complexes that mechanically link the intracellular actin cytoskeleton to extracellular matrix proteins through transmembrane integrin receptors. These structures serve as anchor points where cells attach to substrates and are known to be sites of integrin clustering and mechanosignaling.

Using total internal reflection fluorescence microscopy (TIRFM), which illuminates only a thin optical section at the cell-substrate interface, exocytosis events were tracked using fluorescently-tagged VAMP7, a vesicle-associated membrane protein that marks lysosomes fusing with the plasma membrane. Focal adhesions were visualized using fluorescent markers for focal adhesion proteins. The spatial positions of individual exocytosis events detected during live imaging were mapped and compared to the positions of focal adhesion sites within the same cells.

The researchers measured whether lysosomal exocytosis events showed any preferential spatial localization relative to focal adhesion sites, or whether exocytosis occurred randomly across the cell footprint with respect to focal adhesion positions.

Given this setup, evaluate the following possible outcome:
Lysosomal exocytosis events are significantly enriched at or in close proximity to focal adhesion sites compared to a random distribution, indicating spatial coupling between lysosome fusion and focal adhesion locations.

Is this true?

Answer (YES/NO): YES